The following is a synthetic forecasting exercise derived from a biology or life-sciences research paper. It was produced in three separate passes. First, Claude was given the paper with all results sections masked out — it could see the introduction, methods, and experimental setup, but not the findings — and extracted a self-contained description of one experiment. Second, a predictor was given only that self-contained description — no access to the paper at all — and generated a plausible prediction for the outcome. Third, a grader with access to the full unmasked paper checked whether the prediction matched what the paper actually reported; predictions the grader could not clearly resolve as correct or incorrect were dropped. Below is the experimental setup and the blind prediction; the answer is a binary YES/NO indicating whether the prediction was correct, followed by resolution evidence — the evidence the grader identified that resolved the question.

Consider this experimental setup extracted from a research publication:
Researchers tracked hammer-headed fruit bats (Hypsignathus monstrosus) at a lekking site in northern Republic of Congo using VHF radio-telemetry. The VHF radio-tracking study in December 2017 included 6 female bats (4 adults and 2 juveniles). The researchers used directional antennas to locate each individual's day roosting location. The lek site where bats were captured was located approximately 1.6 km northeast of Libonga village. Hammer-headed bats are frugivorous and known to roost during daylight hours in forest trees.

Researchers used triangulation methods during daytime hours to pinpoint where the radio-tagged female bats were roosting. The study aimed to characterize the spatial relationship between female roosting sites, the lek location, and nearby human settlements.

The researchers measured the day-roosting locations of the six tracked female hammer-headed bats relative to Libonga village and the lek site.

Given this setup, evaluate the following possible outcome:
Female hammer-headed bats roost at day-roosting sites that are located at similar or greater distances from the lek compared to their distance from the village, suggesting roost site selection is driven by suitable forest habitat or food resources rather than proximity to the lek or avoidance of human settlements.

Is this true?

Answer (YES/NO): YES